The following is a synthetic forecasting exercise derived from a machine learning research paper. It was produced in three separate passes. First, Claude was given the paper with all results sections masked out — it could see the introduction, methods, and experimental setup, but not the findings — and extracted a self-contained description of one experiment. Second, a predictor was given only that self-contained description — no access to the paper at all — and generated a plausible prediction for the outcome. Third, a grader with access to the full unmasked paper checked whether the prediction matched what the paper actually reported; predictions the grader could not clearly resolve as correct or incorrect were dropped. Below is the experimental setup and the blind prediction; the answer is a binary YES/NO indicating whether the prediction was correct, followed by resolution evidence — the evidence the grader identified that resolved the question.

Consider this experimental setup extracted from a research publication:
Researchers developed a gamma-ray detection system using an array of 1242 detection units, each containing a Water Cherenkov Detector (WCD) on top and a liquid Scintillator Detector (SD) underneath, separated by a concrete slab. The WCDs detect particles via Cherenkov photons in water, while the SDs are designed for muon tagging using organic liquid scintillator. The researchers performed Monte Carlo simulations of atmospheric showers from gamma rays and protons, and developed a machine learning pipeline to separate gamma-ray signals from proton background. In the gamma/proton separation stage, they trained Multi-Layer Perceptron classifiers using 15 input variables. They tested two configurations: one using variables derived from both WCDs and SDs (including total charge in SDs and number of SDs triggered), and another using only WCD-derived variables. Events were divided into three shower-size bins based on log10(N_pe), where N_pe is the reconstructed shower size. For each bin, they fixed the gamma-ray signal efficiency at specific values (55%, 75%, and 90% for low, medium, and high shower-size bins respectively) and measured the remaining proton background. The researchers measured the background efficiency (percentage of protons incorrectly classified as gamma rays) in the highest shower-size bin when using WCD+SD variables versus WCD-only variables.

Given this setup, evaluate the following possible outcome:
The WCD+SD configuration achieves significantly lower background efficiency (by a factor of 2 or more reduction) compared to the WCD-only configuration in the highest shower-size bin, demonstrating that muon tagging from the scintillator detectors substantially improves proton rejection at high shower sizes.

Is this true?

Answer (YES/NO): NO